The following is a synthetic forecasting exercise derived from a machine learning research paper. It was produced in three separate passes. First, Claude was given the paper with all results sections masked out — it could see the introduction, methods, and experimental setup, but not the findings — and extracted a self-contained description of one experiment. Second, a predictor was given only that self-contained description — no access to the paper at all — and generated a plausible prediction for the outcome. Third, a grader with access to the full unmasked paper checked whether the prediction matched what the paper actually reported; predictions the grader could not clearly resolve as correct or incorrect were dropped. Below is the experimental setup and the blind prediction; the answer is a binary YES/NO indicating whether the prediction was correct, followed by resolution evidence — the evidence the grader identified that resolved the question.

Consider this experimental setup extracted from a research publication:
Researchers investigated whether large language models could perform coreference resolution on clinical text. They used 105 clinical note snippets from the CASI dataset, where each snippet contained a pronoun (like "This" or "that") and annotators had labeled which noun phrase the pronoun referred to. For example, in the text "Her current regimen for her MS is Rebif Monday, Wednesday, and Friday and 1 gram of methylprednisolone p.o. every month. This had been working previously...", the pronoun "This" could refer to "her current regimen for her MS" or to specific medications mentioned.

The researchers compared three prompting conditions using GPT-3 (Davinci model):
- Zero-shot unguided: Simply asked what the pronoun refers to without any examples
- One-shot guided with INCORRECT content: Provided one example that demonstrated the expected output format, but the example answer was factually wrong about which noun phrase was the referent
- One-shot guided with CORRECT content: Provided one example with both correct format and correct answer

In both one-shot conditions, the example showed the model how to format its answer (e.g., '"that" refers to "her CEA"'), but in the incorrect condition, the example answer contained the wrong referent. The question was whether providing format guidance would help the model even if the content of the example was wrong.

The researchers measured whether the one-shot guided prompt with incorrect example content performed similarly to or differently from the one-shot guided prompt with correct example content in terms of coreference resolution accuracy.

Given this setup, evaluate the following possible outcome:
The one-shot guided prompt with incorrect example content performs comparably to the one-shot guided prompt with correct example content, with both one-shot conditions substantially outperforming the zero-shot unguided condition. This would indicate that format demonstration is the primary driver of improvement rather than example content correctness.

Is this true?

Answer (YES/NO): YES